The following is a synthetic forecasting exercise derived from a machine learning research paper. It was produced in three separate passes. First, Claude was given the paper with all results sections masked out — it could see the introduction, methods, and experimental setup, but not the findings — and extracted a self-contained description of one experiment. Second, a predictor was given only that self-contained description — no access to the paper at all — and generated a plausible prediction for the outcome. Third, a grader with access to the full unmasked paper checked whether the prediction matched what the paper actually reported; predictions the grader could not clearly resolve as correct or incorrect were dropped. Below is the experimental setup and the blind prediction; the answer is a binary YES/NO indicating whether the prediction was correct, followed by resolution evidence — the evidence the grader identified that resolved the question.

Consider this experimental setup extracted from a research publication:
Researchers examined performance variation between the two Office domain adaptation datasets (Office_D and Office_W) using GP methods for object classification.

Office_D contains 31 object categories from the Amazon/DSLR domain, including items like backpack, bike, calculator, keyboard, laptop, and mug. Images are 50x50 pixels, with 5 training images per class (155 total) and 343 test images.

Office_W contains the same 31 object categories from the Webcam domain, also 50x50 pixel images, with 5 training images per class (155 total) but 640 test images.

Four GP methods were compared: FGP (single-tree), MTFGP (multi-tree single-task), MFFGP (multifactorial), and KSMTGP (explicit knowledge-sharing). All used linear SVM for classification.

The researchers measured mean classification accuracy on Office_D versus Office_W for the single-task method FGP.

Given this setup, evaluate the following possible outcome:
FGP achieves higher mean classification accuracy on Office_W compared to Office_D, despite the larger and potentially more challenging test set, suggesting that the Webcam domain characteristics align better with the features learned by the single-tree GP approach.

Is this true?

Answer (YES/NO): NO